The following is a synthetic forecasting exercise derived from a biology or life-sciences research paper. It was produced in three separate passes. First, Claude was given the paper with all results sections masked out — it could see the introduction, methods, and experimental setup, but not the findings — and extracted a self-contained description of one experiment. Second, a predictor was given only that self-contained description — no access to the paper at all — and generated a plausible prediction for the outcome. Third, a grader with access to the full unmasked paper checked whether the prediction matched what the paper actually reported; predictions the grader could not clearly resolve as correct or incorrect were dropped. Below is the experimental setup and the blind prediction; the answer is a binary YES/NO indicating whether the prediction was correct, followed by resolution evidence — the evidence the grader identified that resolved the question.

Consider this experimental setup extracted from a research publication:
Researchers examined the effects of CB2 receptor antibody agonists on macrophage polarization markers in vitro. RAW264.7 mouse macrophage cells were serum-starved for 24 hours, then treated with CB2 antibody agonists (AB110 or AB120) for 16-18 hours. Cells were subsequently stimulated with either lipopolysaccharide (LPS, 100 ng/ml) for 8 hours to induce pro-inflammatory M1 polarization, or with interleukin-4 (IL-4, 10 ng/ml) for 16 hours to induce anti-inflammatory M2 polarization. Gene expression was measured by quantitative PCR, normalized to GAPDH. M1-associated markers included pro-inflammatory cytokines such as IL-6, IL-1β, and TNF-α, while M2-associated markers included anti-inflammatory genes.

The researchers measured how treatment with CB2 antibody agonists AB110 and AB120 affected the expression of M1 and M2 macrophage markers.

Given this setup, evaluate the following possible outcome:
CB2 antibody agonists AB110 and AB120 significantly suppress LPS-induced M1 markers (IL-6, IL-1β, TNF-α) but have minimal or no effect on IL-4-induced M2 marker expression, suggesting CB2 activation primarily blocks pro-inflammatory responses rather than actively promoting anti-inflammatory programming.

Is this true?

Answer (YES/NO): NO